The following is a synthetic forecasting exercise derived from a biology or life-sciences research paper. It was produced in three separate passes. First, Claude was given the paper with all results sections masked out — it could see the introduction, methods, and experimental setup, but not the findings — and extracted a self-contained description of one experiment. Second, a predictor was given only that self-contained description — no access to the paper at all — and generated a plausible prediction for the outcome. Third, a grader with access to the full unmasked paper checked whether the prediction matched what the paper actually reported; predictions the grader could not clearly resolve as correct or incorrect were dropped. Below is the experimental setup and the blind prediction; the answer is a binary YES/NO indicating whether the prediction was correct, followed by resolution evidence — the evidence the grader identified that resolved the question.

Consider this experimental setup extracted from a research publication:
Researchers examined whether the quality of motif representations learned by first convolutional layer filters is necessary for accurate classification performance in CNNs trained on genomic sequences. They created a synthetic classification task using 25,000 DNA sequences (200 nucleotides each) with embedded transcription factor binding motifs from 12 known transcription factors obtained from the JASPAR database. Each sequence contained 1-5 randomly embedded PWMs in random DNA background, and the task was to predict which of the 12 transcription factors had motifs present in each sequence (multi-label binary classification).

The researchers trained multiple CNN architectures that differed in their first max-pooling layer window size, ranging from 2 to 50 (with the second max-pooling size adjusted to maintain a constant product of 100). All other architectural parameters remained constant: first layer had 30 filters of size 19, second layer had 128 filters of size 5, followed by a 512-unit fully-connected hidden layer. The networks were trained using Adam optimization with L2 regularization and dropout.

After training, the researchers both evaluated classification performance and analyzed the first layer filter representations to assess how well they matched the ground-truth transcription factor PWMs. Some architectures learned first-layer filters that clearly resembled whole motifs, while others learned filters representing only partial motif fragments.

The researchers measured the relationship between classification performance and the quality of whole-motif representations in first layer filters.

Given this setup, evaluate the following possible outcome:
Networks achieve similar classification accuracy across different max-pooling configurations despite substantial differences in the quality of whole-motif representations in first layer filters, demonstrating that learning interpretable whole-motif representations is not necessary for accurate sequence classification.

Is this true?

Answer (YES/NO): YES